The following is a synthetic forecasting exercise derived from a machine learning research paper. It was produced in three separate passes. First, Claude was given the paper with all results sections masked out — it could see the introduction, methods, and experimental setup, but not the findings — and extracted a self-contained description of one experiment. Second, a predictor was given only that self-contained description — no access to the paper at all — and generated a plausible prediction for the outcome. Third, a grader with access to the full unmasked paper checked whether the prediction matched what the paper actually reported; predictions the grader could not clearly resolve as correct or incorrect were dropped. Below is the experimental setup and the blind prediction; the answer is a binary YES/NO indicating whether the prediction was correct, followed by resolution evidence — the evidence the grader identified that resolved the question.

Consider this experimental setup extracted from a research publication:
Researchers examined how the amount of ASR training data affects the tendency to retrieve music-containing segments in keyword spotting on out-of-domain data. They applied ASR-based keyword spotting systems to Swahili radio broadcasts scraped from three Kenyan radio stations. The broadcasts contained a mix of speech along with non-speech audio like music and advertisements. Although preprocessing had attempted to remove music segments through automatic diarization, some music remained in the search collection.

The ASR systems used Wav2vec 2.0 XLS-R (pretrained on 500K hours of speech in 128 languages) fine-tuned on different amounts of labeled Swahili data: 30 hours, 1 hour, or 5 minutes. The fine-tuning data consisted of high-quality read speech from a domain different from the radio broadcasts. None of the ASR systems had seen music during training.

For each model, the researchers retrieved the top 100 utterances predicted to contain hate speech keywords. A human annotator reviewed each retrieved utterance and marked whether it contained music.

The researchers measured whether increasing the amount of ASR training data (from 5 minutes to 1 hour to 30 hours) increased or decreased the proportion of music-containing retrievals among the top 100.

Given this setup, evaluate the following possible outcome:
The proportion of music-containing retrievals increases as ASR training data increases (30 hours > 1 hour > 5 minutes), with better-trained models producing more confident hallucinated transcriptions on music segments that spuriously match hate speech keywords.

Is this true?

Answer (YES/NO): YES